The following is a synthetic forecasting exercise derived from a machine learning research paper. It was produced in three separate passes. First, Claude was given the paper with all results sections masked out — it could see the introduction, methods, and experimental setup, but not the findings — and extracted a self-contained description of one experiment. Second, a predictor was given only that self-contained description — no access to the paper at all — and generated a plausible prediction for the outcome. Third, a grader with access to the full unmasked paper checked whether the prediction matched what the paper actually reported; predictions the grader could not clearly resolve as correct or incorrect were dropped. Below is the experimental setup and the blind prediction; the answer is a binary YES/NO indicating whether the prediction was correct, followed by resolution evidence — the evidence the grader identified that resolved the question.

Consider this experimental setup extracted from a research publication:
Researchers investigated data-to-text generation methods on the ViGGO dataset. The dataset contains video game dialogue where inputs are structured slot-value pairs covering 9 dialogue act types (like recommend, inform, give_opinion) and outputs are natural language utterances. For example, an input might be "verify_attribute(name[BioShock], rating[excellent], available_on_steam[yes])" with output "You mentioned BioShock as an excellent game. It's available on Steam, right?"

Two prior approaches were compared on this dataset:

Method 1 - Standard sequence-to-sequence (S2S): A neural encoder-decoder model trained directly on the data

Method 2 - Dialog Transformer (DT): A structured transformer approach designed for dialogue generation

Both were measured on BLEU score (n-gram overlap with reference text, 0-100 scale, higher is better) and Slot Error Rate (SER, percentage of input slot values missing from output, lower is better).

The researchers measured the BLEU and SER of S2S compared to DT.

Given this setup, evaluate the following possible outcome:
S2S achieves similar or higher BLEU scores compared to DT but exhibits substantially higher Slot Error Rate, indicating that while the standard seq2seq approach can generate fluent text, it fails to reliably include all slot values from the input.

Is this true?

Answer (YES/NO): NO